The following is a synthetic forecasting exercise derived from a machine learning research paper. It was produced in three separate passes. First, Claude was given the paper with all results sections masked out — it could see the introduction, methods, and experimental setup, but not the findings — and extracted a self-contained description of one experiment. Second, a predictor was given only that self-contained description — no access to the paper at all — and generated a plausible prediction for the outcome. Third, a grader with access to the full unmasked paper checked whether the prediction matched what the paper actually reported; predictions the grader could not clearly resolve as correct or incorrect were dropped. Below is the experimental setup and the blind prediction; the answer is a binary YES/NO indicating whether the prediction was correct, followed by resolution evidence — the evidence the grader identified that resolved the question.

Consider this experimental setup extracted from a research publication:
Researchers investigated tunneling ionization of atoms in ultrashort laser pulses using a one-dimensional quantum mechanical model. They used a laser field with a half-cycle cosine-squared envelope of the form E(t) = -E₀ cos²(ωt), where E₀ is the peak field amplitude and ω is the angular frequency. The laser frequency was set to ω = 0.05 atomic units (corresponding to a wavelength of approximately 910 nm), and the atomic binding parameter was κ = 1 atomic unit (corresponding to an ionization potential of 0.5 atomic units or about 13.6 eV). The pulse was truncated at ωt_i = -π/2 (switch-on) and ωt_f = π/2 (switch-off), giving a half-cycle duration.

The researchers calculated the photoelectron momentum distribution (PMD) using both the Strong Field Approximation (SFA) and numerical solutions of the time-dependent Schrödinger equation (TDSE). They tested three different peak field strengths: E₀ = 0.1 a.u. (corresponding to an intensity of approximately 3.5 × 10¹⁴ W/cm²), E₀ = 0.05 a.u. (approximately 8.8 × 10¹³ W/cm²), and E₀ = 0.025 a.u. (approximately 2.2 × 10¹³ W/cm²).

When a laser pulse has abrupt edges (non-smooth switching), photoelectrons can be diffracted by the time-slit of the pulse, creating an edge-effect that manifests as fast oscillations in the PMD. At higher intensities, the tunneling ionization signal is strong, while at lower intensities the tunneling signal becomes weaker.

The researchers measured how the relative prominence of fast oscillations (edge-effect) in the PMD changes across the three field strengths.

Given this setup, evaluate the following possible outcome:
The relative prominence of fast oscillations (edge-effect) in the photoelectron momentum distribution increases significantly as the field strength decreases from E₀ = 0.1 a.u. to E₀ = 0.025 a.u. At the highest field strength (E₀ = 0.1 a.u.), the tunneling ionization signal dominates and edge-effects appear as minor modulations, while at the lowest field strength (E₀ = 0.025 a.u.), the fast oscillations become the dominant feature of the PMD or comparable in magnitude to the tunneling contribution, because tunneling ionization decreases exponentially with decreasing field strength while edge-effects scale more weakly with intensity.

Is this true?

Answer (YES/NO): YES